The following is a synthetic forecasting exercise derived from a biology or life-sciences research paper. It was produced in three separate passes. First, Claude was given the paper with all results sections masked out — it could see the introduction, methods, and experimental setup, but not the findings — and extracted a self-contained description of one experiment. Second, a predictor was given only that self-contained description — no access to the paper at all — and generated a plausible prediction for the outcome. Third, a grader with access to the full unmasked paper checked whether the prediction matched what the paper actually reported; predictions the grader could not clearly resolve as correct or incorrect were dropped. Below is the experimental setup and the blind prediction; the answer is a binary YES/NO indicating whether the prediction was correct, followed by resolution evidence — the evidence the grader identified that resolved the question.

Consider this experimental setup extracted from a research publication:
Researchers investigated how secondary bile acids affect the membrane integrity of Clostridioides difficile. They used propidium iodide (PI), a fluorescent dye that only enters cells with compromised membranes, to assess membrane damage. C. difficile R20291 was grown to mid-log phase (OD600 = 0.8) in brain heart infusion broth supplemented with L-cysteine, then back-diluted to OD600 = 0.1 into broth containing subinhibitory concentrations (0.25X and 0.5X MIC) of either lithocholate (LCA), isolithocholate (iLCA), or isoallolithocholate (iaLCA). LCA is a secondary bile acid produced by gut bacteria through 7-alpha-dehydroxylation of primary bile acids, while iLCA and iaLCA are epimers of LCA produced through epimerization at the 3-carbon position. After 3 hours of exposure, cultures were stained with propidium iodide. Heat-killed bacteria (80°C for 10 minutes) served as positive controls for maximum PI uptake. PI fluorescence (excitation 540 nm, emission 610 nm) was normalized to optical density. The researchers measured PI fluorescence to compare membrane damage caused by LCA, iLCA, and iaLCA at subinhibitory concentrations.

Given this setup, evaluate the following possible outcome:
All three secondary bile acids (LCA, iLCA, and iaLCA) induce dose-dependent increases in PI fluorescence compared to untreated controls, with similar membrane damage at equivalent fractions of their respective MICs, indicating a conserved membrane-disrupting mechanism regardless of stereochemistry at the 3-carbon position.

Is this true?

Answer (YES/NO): NO